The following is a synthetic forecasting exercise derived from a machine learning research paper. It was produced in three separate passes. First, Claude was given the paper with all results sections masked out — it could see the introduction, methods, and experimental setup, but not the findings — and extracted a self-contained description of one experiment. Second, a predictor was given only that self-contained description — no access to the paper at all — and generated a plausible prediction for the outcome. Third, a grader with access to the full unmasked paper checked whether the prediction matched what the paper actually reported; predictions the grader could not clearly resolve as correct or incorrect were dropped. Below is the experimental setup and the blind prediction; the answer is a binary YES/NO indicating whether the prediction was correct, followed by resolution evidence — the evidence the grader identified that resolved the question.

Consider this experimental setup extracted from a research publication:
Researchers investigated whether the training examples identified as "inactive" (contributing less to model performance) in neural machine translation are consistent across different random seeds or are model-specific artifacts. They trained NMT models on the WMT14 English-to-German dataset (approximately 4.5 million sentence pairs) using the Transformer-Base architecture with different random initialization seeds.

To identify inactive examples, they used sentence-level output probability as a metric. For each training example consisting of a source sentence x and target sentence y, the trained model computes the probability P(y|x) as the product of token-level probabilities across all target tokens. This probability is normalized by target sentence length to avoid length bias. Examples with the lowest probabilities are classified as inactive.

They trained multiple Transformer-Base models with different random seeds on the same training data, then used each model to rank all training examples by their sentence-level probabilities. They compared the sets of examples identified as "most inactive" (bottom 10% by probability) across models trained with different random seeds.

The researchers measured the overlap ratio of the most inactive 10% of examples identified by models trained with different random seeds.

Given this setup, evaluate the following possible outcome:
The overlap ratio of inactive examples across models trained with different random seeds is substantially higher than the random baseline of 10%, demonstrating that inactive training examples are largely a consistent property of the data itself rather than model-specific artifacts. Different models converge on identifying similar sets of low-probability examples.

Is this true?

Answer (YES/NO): YES